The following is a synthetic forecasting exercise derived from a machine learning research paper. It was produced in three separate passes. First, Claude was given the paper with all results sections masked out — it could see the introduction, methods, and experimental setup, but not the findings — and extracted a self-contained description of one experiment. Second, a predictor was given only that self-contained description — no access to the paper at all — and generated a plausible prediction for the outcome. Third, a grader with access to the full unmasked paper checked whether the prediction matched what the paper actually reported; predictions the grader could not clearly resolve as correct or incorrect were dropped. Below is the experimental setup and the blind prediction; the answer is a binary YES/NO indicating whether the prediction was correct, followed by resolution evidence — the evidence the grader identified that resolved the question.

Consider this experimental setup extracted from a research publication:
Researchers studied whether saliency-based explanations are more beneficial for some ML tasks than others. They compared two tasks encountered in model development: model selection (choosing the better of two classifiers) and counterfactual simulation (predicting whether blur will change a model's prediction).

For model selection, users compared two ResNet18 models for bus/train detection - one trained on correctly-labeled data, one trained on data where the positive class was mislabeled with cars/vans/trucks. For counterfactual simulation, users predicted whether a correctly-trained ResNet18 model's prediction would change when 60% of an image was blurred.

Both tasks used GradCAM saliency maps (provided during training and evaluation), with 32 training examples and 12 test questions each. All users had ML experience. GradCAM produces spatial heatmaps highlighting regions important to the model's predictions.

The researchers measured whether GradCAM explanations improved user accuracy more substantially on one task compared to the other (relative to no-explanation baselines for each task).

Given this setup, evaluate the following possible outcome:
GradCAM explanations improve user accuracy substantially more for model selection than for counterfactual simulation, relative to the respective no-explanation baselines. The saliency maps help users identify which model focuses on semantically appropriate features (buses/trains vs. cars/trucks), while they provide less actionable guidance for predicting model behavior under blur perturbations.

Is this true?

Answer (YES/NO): NO